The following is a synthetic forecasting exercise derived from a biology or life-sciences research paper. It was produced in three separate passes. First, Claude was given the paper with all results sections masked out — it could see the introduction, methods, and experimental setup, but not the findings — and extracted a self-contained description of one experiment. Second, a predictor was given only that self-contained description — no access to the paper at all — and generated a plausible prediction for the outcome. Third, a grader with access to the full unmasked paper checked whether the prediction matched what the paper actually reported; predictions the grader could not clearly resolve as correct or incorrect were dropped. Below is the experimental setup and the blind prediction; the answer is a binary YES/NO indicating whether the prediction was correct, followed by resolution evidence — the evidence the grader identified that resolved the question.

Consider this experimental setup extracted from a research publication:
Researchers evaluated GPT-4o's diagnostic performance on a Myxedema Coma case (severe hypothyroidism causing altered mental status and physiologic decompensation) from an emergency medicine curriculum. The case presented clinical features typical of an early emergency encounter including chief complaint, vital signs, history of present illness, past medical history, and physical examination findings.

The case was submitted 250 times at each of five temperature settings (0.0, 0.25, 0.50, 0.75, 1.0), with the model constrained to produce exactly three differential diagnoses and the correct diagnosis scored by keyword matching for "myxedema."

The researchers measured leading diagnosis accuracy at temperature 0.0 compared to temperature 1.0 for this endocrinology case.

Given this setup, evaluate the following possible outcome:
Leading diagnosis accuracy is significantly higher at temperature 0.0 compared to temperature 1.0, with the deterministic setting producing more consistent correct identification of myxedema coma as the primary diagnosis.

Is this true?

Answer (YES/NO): YES